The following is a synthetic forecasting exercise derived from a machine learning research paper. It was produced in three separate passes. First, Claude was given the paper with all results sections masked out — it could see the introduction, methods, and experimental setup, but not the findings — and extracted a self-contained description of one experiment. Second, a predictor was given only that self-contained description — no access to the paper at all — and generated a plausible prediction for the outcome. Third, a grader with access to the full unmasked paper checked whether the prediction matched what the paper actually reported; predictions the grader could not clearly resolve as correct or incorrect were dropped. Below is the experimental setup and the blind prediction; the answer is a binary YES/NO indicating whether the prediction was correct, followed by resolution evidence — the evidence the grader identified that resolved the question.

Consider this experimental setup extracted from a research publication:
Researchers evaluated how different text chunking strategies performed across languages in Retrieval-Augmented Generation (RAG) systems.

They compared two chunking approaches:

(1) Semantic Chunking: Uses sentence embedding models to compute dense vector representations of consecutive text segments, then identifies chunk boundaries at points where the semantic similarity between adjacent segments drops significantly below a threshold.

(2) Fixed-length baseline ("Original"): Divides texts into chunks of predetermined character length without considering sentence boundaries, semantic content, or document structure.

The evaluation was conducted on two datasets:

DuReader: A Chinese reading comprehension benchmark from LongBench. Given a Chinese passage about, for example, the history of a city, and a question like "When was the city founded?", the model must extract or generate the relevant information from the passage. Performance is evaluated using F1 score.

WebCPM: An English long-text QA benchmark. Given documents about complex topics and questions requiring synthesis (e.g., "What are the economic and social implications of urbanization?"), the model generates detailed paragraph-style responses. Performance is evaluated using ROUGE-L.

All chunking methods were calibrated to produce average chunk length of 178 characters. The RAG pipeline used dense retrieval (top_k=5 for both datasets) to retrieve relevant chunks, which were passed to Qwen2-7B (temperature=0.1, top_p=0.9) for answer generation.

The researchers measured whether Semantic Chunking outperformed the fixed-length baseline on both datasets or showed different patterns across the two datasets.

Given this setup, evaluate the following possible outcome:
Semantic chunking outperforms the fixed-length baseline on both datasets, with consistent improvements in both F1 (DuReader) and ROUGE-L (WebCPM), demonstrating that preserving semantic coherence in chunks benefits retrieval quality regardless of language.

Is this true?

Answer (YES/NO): YES